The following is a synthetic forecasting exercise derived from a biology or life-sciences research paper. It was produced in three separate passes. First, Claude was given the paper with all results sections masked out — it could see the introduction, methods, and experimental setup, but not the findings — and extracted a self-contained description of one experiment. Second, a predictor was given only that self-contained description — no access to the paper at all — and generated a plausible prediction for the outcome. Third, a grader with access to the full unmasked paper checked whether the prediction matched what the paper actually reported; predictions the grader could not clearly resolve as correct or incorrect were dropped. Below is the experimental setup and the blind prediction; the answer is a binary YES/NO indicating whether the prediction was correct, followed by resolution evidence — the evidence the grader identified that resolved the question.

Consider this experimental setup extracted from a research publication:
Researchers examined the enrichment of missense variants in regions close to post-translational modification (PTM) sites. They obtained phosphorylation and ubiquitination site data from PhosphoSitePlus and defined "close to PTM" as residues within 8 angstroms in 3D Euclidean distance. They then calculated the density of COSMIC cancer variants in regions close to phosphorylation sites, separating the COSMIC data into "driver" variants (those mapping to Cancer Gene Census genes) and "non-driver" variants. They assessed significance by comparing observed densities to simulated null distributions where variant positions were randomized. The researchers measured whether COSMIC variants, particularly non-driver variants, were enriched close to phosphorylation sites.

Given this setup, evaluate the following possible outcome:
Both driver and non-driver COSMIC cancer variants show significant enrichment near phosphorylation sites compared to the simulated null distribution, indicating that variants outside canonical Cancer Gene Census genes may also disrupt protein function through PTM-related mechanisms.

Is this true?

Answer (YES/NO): YES